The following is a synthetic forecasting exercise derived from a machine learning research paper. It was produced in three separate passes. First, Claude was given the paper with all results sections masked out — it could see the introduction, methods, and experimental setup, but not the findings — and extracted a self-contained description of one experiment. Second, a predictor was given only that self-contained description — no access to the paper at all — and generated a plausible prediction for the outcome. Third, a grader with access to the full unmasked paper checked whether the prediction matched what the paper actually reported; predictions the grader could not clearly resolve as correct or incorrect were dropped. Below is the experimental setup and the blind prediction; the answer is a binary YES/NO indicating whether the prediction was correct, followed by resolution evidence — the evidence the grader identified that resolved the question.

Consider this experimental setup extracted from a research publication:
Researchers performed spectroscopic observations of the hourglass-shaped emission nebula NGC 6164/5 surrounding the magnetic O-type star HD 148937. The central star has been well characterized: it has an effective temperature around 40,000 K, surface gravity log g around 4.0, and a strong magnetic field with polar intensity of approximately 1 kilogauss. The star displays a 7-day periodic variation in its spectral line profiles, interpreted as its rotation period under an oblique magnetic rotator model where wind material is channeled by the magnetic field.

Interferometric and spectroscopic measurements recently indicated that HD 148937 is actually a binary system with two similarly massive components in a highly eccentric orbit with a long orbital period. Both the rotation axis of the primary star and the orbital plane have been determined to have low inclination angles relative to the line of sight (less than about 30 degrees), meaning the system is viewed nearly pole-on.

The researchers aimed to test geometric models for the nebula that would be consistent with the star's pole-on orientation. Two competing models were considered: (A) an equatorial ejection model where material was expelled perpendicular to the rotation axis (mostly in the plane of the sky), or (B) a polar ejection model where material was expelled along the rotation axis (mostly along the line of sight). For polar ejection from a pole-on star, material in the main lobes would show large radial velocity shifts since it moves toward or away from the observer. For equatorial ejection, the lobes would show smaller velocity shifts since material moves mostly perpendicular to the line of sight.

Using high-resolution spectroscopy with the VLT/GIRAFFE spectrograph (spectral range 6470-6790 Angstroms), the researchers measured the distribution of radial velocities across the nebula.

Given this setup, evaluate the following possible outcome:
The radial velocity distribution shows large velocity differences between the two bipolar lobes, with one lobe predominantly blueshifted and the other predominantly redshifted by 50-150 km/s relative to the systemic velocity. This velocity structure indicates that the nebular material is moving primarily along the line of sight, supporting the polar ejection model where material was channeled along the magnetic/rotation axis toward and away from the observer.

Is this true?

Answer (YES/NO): NO